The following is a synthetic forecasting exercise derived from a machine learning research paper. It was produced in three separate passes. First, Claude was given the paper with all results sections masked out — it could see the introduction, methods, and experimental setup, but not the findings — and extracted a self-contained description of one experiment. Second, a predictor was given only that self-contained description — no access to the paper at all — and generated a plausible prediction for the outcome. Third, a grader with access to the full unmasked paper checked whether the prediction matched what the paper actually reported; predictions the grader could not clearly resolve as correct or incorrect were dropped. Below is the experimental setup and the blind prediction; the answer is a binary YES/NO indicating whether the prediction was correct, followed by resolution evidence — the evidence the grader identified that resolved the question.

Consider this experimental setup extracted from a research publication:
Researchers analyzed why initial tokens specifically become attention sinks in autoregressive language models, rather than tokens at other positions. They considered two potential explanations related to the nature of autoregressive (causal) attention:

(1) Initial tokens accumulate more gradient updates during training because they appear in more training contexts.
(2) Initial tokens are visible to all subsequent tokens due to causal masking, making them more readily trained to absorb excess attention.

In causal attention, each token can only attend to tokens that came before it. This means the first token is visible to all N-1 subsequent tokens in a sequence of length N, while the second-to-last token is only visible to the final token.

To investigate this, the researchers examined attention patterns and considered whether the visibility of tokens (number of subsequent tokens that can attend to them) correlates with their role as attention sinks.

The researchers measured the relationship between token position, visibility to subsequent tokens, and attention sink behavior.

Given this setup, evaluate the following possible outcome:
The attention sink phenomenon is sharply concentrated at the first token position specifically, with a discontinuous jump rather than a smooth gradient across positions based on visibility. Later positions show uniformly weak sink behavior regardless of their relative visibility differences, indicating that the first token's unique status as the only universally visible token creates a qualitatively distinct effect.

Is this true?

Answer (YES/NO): NO